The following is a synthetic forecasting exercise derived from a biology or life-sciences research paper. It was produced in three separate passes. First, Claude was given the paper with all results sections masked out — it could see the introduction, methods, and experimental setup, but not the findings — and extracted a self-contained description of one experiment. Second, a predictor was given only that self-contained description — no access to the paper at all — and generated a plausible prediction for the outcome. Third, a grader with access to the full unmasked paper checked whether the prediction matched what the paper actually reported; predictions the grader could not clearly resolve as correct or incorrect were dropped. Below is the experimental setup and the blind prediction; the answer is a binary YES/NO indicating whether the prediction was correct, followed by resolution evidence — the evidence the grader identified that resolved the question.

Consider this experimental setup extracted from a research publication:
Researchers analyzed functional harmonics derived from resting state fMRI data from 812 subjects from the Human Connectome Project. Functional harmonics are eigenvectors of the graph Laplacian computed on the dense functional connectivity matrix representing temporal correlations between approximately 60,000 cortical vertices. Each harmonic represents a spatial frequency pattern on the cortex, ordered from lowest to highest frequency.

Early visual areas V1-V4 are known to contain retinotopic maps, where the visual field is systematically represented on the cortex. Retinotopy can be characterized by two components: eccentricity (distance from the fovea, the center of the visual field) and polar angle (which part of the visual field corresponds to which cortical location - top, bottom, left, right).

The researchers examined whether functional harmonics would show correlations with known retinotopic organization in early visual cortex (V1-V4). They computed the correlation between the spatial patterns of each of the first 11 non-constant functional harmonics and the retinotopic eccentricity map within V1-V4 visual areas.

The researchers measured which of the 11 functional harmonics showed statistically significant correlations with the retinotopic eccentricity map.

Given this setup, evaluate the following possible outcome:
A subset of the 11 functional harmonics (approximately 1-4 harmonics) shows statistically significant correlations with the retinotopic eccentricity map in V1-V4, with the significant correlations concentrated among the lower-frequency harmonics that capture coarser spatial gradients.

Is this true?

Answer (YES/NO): NO